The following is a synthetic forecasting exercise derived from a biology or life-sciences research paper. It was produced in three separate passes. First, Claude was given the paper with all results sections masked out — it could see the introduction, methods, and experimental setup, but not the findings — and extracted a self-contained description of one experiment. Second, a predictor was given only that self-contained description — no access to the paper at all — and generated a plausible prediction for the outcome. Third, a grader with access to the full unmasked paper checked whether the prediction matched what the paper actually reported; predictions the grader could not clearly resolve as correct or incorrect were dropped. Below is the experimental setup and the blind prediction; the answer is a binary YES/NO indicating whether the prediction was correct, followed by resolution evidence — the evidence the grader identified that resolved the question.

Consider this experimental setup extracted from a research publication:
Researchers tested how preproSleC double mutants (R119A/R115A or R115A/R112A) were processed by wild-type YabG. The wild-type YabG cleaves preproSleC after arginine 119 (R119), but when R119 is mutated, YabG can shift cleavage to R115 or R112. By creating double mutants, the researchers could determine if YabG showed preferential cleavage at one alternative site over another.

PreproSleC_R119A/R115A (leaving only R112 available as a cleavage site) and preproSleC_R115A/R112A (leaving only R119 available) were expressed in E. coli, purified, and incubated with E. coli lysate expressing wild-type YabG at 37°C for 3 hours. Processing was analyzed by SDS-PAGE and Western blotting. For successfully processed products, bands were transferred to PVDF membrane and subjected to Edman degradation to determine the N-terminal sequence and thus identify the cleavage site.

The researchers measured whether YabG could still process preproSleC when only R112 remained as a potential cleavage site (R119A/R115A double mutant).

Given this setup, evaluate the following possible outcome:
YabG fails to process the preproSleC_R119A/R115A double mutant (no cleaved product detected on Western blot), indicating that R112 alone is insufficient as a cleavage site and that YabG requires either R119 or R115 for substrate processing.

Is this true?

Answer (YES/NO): NO